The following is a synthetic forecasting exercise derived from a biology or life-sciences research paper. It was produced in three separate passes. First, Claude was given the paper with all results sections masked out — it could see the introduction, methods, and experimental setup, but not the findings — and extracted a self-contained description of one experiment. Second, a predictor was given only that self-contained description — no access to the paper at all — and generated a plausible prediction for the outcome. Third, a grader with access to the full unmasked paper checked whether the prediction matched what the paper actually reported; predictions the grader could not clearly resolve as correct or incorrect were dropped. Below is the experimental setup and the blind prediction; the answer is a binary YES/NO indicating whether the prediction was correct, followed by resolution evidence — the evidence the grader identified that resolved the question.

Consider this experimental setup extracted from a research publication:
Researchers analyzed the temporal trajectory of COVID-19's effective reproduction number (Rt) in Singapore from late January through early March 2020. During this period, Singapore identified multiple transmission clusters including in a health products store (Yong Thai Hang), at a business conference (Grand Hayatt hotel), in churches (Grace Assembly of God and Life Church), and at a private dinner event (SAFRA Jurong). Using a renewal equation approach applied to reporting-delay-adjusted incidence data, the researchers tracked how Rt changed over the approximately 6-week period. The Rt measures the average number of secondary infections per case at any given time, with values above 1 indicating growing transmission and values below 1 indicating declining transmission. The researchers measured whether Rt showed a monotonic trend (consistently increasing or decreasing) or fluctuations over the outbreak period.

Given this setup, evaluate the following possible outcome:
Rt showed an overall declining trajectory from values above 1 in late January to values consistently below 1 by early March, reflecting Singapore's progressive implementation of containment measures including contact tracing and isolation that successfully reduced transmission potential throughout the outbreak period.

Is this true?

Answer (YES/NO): NO